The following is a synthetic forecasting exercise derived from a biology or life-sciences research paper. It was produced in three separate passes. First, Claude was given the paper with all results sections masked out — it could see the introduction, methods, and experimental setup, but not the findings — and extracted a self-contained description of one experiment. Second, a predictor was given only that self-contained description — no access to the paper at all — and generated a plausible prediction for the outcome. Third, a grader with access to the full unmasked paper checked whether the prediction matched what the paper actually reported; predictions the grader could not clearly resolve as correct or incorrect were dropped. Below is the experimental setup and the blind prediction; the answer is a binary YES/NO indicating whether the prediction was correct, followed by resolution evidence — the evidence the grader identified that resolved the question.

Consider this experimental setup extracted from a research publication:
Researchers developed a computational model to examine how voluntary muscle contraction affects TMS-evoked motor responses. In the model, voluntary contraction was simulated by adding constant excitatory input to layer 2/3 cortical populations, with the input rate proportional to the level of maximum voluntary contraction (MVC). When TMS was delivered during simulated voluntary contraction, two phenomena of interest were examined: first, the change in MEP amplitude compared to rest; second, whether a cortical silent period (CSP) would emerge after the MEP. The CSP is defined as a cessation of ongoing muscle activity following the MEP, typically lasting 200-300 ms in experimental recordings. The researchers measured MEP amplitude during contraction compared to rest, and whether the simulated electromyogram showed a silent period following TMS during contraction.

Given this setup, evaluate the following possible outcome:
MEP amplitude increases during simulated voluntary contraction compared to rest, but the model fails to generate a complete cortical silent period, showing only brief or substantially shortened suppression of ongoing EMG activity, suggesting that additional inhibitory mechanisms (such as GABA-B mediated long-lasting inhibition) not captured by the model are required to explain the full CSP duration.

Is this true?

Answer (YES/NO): NO